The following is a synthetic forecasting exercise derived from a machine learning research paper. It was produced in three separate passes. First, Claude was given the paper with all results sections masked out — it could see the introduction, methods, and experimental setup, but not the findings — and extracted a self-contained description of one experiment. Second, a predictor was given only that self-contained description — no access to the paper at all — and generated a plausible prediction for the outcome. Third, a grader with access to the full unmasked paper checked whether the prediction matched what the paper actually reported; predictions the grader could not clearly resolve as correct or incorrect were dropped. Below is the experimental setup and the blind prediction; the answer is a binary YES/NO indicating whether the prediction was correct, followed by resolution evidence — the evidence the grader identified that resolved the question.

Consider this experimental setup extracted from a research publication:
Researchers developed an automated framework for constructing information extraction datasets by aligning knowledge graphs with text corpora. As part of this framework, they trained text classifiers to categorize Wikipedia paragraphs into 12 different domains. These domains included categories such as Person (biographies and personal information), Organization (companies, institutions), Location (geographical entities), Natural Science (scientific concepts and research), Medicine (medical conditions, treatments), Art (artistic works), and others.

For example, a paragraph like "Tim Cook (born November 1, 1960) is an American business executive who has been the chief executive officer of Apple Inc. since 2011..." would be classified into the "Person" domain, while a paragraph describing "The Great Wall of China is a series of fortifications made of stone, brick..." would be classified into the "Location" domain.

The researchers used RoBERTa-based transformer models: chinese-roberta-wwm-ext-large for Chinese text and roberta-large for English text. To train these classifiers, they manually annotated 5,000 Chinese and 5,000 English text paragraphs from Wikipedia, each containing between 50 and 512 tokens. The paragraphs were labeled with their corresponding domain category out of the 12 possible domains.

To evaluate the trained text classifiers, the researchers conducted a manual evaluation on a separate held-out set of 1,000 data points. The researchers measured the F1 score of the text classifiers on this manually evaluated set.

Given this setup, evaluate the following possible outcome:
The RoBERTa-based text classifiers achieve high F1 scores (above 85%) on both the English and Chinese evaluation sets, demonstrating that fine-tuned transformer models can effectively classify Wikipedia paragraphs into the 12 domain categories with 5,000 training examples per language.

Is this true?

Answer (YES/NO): YES